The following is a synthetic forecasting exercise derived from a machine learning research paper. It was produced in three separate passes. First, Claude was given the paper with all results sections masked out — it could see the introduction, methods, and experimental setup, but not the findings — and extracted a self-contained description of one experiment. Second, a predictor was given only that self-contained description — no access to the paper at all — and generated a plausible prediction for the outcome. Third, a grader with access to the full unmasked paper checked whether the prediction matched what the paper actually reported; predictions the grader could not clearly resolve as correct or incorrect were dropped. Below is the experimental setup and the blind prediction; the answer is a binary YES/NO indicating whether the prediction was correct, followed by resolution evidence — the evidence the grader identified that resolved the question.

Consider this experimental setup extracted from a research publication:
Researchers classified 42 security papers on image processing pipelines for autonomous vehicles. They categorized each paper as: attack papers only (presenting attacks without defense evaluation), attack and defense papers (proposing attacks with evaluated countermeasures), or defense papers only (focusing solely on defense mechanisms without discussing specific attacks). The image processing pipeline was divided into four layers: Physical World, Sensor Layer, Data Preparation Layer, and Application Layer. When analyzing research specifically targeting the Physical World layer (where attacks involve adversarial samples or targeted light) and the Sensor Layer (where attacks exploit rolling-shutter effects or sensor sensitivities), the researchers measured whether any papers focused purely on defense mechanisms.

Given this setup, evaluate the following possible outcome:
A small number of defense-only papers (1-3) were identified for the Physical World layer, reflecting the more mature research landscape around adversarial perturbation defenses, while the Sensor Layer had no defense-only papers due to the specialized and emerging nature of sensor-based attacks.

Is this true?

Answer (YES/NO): NO